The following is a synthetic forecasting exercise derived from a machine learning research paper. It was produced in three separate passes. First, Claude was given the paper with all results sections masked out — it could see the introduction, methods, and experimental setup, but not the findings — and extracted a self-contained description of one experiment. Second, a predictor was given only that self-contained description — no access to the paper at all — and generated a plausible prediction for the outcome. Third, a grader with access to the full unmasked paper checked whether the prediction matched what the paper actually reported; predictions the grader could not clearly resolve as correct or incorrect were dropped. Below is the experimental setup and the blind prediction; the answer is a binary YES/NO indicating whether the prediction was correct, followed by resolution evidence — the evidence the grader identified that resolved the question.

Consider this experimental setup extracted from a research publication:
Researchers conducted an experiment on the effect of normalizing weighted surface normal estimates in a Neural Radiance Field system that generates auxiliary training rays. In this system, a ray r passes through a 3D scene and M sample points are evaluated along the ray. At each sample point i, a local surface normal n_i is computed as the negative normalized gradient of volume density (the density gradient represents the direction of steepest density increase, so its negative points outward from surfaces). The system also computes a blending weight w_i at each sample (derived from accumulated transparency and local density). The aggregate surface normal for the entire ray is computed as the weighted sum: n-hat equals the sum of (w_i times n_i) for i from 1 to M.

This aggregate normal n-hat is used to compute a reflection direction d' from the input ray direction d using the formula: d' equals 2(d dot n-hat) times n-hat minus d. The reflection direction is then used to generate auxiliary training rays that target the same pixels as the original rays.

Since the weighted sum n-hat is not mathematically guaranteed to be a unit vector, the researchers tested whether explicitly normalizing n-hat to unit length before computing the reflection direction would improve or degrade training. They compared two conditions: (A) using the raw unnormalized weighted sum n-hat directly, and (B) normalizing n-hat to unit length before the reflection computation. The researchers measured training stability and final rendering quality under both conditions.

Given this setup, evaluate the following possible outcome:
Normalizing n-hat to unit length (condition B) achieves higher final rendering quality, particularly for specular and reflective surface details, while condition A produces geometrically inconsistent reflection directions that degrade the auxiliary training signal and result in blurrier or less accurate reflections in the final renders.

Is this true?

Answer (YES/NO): NO